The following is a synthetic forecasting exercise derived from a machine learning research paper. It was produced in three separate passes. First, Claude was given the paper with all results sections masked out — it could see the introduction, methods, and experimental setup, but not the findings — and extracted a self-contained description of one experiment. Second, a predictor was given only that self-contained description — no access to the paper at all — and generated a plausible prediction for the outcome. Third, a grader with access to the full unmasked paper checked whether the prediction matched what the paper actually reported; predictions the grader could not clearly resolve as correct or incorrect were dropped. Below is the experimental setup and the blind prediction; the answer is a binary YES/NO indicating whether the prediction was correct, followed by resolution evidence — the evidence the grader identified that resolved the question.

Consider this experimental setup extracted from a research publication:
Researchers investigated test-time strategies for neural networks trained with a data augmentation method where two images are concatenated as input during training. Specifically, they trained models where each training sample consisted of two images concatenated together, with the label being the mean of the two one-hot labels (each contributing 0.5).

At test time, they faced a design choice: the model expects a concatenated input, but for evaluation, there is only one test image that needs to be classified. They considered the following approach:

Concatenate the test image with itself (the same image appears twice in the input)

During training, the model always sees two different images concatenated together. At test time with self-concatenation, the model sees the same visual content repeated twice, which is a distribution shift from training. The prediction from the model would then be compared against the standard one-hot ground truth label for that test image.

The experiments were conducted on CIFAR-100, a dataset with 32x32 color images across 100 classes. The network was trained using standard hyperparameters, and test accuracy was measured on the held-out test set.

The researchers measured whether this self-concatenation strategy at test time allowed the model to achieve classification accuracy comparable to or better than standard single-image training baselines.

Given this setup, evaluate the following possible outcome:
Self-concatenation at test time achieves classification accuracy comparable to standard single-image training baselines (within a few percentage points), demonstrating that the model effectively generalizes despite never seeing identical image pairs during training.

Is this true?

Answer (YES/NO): YES